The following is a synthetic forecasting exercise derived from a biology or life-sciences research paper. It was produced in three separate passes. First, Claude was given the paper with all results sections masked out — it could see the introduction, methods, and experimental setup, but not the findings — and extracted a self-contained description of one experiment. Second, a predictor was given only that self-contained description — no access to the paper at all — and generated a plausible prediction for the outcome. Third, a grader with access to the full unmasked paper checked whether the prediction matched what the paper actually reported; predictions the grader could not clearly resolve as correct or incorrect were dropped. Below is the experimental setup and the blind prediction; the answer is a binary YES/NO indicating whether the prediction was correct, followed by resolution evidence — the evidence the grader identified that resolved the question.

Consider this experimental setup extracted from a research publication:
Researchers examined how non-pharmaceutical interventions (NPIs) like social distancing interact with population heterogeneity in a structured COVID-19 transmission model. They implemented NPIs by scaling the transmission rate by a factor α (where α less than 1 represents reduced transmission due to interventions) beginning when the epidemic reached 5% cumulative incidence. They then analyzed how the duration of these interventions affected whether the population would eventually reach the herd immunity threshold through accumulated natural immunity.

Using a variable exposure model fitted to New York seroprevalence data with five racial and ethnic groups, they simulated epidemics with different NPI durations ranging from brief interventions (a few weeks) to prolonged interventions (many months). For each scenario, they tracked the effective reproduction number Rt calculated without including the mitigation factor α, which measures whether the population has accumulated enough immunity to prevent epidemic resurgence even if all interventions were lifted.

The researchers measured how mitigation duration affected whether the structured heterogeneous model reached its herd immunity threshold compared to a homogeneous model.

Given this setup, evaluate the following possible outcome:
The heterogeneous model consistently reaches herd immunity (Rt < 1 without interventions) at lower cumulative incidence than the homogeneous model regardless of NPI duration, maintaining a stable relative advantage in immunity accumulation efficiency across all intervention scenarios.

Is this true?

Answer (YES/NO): YES